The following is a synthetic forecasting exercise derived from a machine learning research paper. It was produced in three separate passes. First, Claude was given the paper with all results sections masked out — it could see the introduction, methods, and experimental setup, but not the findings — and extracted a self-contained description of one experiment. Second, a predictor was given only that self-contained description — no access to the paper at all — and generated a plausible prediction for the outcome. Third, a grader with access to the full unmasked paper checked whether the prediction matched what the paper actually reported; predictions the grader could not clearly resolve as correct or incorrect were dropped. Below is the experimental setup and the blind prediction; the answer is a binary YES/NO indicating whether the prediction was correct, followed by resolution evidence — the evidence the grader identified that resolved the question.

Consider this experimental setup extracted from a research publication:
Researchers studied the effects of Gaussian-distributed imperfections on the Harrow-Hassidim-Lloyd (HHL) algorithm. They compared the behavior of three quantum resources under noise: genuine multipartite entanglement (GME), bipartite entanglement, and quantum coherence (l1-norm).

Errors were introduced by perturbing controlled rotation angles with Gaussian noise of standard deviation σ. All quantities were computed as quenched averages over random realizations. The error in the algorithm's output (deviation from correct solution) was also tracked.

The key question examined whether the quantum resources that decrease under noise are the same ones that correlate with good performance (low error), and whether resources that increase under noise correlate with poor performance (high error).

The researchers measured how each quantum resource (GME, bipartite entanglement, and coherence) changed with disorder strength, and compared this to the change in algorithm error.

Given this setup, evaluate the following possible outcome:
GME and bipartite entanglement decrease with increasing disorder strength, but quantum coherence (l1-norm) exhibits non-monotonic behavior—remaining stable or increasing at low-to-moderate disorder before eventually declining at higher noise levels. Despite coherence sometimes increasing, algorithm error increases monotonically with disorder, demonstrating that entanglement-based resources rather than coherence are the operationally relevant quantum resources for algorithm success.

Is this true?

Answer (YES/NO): NO